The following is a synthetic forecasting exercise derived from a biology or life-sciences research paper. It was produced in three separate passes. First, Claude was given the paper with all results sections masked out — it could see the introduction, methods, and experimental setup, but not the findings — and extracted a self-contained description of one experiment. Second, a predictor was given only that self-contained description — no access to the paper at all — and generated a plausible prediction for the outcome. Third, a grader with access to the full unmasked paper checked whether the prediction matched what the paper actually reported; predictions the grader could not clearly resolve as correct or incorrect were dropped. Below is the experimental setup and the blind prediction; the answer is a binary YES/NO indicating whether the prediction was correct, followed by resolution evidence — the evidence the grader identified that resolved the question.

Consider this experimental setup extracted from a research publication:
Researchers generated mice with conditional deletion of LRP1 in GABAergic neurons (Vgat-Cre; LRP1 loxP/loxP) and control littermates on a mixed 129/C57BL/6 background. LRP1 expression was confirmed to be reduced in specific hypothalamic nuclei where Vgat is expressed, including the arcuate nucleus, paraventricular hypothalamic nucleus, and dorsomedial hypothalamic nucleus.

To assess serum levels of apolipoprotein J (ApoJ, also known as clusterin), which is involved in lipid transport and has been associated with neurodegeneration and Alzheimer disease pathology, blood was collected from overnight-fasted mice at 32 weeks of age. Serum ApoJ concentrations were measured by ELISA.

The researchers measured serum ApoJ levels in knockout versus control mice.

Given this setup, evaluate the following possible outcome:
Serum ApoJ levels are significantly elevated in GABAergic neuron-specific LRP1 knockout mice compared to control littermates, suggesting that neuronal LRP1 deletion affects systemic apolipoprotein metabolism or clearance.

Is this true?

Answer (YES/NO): YES